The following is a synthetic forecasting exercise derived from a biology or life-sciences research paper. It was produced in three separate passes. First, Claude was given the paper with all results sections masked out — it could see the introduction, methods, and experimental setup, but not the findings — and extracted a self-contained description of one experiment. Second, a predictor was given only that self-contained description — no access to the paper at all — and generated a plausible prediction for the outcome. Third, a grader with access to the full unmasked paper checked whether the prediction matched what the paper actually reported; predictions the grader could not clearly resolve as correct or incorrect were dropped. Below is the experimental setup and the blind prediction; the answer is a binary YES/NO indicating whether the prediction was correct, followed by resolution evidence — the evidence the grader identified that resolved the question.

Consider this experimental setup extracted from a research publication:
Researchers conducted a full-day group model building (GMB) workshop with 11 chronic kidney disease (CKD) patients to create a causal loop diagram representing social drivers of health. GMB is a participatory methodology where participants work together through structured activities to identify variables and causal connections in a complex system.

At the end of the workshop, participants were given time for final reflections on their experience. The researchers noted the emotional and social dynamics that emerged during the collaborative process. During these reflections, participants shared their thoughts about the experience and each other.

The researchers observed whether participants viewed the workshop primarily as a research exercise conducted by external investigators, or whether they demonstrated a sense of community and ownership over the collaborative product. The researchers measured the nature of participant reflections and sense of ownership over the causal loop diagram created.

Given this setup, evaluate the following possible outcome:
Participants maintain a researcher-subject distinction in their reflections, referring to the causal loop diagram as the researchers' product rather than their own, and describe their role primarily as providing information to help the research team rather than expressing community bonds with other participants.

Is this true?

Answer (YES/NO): NO